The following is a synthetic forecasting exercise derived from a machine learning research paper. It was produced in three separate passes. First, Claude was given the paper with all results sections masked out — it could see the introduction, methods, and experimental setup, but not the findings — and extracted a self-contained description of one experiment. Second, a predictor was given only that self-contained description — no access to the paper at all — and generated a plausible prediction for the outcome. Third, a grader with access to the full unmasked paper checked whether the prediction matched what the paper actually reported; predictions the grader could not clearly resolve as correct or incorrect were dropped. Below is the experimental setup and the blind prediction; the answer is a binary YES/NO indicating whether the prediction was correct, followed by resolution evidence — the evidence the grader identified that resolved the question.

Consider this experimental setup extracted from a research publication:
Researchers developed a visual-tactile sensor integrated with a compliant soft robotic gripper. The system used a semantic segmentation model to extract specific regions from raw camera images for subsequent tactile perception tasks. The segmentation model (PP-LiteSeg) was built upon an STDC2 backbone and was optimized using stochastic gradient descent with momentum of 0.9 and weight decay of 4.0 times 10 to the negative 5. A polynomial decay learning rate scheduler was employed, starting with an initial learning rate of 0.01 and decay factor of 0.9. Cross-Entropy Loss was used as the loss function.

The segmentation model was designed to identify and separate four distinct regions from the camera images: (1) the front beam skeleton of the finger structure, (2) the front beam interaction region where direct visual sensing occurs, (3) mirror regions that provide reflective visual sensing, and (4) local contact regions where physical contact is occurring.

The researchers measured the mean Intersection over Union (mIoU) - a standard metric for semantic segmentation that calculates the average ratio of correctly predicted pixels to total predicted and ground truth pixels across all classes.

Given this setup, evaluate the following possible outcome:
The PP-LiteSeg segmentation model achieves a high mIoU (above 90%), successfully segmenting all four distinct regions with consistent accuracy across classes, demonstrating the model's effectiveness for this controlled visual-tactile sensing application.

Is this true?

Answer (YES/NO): NO